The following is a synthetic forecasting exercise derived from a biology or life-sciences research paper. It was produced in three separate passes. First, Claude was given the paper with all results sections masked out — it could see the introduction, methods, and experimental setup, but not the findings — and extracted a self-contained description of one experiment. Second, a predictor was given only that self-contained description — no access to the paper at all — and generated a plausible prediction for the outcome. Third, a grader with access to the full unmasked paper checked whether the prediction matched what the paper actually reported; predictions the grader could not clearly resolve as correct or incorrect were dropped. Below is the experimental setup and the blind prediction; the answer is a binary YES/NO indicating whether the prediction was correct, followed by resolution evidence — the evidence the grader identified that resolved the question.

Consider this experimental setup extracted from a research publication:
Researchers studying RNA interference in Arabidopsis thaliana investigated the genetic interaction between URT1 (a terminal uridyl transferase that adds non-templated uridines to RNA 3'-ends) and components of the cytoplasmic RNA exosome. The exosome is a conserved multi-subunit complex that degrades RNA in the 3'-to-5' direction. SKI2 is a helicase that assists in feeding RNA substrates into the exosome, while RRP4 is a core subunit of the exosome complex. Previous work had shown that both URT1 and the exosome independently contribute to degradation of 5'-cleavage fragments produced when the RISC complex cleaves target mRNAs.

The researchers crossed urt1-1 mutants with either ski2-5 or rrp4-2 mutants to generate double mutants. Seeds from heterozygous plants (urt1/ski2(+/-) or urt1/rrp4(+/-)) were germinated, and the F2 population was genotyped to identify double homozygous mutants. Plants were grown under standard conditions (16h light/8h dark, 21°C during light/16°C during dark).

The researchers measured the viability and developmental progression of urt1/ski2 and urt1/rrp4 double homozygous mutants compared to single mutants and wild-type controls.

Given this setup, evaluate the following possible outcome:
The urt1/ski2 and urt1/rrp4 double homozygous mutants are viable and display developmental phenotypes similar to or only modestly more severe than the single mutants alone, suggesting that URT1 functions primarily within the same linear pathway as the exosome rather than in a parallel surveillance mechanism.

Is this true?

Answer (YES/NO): NO